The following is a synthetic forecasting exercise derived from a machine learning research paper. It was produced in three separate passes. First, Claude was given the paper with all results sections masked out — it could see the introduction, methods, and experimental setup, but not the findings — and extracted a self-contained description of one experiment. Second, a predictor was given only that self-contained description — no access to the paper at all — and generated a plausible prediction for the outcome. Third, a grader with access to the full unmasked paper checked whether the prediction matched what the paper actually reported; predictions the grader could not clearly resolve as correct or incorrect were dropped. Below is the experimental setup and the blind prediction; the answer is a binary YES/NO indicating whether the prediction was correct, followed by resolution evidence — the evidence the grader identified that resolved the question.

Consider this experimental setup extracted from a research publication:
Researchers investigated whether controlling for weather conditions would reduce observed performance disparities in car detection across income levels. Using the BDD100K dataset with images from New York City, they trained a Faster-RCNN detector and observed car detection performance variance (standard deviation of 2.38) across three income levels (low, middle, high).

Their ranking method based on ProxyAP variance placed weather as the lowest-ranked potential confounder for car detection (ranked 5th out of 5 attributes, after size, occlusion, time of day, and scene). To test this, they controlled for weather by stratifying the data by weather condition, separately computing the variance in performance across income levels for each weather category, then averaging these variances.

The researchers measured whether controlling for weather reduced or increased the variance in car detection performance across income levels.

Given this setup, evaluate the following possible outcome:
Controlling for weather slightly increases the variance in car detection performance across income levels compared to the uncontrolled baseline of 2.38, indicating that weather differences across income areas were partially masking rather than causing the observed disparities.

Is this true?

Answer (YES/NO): YES